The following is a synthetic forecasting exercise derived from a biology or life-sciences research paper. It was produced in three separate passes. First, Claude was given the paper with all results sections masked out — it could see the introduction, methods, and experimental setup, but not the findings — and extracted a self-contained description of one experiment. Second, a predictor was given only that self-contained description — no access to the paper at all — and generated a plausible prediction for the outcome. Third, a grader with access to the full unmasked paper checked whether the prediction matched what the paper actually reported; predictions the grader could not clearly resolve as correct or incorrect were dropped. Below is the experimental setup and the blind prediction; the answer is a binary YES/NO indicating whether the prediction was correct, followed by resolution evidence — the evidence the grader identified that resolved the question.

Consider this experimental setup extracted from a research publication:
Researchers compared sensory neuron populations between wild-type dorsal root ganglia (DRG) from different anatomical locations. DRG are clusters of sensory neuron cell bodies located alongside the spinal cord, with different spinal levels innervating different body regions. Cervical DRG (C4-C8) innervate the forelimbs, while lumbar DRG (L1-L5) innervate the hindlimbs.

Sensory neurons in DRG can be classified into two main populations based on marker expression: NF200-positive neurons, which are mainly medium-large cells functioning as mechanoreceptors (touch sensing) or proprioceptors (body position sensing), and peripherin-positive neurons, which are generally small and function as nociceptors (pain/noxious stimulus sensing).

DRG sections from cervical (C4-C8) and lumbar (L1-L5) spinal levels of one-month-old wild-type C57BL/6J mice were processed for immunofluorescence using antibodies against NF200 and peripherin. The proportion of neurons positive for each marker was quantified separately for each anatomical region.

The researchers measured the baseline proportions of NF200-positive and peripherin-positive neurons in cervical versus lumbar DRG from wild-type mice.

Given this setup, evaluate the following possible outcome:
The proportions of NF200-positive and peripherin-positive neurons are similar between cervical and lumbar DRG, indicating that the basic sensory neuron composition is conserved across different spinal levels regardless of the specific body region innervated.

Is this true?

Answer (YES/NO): NO